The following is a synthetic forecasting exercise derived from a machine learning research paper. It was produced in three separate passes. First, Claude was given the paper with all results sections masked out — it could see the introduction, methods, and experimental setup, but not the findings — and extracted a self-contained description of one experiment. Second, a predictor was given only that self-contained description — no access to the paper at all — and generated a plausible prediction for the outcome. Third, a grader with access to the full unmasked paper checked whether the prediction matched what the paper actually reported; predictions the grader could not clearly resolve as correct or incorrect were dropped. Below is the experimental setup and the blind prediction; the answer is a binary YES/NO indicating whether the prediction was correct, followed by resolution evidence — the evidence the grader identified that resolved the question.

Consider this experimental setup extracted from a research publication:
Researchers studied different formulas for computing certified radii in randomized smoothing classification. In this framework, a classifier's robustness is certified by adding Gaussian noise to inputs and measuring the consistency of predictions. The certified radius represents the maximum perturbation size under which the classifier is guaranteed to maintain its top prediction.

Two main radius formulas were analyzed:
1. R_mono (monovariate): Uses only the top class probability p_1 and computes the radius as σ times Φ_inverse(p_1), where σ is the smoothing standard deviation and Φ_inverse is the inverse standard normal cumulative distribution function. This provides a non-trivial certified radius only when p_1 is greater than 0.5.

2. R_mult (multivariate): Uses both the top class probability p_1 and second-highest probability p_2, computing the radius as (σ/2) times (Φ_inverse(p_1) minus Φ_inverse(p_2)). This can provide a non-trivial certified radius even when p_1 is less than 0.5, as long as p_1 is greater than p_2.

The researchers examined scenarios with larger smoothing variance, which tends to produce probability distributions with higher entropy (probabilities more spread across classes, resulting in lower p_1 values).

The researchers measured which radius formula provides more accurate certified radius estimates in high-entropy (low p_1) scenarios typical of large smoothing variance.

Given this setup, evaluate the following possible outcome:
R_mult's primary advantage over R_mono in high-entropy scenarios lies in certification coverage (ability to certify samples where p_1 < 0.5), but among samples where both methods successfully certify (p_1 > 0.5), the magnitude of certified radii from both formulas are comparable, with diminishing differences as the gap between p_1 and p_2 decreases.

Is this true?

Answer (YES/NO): NO